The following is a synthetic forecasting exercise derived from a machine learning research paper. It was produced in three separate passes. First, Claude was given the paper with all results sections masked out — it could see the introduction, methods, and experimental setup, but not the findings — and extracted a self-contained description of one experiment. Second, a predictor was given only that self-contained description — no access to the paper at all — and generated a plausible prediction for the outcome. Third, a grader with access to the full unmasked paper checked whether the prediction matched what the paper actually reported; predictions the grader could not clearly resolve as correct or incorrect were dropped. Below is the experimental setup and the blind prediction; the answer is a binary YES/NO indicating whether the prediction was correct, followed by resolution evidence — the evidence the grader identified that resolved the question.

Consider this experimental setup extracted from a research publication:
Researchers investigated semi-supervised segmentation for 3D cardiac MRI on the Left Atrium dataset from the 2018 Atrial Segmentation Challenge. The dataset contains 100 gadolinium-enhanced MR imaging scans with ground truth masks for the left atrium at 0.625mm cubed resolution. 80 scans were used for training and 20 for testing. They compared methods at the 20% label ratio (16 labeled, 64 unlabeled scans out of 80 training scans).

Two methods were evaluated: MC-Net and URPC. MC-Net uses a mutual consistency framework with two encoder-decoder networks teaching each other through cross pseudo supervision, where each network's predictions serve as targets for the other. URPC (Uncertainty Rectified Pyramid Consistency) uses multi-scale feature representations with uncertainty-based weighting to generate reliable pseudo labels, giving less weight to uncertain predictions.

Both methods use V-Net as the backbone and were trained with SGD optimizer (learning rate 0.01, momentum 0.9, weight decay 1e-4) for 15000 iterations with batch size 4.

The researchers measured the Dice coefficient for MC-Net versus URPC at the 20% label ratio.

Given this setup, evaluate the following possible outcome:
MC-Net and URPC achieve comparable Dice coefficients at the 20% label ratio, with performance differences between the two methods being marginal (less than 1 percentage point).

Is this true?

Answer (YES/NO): NO